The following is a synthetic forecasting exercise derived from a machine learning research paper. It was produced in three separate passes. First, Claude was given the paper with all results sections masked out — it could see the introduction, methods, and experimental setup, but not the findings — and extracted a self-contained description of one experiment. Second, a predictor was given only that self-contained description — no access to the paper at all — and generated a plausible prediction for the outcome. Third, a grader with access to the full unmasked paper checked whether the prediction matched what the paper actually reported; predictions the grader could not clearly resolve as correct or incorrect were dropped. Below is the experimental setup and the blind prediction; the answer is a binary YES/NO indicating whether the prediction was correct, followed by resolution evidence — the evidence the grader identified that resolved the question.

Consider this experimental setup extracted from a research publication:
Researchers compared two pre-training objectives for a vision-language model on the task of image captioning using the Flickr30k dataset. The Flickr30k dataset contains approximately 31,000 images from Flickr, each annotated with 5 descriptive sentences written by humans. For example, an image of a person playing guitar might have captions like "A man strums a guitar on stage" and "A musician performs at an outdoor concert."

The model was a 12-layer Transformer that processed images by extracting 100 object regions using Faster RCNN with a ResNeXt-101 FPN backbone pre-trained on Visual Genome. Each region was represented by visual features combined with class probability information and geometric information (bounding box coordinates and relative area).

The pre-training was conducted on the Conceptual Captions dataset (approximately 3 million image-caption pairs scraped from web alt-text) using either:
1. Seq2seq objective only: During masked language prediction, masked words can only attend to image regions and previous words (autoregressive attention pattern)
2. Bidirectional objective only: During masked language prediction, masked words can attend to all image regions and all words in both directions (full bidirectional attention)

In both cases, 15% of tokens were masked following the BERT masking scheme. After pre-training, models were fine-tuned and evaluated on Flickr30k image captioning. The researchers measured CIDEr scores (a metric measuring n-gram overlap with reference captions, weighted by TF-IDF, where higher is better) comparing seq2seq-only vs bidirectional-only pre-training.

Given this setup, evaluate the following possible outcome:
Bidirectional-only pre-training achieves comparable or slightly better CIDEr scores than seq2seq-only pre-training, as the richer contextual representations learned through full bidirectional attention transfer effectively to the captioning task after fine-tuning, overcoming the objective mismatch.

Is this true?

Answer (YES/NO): NO